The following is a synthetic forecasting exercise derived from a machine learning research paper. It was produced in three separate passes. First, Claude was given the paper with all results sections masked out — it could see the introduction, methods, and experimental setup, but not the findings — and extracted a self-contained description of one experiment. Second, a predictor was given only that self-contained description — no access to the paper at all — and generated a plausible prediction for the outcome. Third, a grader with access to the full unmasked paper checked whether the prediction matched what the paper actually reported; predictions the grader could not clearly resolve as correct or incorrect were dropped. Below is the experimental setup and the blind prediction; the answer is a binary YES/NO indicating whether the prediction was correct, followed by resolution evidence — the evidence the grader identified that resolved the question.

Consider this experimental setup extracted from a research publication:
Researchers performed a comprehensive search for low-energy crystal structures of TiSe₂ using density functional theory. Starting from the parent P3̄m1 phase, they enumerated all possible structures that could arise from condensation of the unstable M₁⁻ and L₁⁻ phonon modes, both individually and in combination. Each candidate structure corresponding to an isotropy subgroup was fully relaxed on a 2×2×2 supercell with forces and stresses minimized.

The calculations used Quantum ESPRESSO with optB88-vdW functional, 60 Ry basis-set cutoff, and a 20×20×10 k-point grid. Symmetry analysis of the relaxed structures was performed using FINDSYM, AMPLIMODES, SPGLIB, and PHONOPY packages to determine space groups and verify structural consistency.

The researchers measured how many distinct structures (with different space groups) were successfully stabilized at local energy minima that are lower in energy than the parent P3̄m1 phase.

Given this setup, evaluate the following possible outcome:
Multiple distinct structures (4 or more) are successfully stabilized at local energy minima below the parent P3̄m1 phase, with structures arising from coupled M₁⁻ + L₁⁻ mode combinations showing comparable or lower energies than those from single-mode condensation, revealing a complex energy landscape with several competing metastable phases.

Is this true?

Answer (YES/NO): YES